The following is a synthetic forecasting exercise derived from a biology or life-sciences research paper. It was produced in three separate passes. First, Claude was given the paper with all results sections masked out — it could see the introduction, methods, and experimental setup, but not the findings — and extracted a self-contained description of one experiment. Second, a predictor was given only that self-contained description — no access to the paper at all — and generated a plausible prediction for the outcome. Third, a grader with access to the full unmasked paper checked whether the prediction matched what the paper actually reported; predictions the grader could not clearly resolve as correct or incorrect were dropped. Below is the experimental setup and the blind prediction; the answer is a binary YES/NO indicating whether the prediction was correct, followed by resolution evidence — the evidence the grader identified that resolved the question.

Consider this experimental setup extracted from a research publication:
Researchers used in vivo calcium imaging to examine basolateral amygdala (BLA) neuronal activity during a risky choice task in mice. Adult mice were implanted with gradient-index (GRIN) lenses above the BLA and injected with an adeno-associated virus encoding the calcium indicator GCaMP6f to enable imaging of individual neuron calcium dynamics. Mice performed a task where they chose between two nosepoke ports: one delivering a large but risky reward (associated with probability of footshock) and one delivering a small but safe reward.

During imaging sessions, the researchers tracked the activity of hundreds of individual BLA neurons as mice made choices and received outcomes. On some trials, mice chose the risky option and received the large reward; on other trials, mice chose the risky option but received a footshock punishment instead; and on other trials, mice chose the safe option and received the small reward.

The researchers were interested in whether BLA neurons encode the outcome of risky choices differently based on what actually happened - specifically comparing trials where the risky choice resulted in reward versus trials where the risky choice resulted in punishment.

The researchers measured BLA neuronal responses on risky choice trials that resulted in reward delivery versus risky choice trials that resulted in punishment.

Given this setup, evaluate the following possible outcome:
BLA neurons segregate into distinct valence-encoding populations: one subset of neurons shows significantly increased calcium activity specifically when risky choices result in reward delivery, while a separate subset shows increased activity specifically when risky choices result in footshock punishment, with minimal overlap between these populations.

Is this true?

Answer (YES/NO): YES